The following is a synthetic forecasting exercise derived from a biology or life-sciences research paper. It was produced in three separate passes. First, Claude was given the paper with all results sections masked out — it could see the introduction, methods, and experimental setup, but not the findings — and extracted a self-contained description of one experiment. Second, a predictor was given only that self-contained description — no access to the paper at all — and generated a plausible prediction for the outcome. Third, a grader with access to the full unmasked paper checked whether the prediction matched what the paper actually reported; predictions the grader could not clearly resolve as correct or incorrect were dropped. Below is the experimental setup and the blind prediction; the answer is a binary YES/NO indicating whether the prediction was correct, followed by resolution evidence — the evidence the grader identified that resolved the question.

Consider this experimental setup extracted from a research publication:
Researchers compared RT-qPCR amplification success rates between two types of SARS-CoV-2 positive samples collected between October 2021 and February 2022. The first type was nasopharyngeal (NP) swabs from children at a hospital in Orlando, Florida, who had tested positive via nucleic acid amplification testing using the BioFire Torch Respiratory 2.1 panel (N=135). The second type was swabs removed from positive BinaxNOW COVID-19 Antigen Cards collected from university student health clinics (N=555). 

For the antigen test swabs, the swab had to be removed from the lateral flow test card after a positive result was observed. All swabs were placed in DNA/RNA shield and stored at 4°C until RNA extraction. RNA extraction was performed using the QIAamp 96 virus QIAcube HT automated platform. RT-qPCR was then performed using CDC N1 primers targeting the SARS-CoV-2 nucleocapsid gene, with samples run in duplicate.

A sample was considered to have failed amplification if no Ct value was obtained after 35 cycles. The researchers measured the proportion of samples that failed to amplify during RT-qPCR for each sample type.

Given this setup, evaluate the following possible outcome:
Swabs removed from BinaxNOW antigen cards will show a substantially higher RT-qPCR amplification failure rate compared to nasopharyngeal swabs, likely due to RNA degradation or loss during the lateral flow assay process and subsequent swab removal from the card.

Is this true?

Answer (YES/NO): NO